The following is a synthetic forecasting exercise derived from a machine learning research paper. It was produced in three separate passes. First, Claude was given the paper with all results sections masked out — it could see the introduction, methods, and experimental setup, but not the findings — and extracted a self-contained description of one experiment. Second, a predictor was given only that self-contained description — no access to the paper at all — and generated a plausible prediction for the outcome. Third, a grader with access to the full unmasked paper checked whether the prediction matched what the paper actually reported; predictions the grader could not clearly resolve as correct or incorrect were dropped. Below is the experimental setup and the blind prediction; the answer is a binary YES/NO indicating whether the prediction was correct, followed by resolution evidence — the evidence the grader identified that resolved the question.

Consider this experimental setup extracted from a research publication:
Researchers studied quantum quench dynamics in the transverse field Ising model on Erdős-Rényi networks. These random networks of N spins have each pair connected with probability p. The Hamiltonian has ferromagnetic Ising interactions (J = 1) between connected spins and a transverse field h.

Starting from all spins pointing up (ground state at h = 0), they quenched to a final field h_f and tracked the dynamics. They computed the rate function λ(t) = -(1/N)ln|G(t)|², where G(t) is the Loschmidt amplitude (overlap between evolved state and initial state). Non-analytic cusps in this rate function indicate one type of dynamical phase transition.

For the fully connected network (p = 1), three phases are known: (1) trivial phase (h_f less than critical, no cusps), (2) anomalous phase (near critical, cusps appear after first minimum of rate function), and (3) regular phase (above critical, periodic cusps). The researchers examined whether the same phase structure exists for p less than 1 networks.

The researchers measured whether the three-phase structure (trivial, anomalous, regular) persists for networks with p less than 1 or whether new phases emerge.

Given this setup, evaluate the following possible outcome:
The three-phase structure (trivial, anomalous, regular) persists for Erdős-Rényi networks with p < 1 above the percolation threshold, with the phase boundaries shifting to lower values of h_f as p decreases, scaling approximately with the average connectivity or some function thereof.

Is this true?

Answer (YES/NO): NO